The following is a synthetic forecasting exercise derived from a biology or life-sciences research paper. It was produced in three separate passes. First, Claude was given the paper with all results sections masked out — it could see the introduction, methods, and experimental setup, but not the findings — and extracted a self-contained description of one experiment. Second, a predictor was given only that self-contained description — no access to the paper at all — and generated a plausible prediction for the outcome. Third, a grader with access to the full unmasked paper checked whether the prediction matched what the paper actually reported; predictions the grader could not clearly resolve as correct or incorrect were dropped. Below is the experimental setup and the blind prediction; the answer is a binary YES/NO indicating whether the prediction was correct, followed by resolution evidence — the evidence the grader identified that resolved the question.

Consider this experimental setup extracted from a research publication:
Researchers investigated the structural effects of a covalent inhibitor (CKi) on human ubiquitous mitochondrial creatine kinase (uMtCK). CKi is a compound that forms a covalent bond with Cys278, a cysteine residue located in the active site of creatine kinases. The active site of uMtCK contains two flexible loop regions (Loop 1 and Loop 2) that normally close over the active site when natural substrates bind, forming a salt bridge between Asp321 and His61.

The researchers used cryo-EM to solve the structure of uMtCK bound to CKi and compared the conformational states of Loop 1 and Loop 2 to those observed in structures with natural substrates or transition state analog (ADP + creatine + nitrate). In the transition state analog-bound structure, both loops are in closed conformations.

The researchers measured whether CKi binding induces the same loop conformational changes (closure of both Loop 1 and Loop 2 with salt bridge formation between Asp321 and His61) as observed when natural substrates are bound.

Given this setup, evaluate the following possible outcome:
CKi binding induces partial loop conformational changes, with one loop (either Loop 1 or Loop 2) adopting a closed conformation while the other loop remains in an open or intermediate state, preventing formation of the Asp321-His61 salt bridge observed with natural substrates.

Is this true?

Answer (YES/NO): NO